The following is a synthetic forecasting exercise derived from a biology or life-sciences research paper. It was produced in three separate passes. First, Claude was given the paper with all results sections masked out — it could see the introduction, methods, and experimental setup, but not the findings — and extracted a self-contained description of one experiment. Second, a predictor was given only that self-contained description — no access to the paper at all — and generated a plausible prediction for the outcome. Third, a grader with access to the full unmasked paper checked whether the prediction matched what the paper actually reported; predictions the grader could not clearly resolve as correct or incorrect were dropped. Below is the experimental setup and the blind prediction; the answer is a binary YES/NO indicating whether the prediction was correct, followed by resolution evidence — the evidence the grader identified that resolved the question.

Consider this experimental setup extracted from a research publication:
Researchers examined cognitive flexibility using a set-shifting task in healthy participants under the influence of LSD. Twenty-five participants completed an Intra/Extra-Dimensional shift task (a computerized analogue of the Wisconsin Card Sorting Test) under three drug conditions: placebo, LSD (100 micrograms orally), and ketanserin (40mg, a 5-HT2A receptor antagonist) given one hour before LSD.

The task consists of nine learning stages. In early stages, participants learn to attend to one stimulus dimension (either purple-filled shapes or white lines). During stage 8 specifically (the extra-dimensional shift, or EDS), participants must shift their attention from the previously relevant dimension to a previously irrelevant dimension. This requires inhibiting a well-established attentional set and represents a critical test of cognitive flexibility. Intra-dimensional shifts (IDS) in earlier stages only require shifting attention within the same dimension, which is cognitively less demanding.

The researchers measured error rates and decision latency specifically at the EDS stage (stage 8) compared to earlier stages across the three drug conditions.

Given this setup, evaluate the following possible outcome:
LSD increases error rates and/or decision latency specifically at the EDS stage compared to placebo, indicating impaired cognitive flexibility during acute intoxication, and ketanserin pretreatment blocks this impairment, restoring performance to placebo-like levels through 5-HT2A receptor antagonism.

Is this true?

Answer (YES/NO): YES